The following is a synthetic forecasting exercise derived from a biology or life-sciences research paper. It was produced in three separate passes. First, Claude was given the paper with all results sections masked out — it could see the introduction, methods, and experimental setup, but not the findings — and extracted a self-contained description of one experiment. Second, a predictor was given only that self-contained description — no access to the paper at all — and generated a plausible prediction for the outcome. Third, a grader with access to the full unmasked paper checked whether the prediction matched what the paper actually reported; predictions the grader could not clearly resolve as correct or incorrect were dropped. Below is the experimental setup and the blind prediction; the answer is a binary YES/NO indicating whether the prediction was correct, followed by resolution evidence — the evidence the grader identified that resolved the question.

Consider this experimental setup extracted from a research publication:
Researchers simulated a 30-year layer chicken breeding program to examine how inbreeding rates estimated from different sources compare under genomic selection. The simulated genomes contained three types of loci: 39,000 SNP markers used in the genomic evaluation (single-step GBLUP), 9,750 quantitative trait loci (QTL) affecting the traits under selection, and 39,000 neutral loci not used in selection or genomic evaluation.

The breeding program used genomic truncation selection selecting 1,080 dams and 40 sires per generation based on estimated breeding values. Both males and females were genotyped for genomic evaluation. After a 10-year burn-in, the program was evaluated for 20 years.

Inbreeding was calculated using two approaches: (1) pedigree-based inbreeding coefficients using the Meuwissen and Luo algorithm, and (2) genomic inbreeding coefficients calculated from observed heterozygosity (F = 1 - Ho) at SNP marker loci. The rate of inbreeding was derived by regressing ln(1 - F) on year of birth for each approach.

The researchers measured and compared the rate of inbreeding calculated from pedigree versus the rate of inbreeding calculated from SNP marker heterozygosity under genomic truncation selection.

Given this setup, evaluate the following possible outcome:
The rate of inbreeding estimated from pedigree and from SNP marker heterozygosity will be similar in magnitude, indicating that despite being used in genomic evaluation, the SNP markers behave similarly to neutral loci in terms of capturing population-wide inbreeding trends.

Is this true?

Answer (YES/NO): NO